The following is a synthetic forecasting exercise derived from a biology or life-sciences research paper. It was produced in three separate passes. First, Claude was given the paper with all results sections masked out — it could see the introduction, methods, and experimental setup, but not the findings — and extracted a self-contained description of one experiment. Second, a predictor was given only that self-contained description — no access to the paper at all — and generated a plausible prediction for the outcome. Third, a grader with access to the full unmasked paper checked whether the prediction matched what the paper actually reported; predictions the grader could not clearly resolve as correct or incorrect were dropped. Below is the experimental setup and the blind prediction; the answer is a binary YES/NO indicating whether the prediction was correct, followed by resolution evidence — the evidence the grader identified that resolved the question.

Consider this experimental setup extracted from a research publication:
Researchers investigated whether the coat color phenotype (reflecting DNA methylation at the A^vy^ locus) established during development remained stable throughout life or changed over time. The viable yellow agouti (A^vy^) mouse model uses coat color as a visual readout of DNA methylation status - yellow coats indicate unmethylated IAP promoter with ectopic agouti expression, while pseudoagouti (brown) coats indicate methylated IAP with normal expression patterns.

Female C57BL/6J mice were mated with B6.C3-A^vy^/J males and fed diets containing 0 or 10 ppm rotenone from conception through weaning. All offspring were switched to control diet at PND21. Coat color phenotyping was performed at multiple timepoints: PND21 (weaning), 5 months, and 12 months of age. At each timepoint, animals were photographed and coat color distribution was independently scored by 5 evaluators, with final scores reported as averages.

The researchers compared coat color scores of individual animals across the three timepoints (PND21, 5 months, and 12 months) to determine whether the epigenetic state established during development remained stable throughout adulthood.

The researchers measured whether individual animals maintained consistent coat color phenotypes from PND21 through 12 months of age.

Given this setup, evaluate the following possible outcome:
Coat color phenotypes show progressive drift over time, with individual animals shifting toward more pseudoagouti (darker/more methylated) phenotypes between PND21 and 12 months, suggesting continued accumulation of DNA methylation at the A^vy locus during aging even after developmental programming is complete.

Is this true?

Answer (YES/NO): NO